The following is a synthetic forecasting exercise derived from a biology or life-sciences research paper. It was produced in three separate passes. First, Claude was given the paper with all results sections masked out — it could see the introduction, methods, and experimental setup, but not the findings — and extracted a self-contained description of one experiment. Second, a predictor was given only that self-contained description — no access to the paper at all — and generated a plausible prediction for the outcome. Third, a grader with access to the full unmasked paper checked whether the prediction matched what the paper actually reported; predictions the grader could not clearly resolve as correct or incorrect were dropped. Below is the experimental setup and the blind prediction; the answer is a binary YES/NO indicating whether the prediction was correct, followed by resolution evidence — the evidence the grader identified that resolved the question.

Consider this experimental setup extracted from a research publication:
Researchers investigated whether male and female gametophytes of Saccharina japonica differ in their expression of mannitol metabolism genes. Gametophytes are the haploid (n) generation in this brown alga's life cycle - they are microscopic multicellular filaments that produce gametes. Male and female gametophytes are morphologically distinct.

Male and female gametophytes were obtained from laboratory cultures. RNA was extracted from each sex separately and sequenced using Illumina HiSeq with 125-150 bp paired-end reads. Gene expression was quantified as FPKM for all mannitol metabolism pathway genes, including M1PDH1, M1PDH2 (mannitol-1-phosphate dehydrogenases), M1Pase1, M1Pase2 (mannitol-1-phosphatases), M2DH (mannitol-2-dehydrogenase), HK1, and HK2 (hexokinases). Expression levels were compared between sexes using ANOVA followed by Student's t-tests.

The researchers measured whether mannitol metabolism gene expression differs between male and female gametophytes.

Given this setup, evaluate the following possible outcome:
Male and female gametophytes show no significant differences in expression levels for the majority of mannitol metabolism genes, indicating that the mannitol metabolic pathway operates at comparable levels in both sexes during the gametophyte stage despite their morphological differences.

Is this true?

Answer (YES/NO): YES